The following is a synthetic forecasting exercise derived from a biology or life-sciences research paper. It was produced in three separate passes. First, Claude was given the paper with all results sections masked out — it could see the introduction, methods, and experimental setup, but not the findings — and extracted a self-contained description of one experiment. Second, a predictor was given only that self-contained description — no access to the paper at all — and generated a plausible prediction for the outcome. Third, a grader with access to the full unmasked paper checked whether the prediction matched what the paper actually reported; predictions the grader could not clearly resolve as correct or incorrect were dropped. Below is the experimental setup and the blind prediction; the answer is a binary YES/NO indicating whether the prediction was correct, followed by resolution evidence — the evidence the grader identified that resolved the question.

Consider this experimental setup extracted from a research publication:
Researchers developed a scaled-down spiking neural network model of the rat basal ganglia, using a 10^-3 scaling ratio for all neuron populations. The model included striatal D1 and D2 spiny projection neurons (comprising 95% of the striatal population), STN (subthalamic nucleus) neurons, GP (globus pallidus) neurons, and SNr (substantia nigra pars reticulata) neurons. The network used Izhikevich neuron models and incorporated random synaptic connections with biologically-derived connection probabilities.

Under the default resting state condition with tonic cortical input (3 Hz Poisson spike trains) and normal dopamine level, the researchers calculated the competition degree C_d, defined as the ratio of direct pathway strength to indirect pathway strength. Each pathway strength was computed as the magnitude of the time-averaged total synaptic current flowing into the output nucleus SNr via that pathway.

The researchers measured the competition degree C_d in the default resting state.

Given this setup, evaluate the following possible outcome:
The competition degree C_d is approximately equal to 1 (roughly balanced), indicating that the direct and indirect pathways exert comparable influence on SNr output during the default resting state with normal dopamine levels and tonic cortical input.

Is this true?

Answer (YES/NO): YES